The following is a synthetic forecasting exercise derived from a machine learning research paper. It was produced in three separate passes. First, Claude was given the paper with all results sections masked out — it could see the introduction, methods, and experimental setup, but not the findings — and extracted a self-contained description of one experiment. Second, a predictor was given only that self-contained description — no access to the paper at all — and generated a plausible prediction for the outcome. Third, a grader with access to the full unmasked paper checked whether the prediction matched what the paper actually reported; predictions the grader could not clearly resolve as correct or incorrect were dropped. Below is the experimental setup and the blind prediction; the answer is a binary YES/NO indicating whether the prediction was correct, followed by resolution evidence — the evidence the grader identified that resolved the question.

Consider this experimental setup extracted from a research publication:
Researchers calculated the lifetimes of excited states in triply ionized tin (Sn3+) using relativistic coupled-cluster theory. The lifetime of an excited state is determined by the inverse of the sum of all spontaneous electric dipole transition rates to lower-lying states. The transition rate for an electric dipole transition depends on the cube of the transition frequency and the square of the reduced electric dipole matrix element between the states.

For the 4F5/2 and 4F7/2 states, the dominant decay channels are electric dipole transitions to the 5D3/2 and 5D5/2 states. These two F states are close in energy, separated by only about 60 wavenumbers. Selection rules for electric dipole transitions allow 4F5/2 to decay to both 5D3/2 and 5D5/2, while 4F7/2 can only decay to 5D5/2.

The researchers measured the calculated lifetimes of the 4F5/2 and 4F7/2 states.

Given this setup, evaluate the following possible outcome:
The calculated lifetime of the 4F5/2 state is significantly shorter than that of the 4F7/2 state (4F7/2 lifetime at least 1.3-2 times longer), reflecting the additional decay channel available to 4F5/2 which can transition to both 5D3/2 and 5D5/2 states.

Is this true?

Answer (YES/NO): NO